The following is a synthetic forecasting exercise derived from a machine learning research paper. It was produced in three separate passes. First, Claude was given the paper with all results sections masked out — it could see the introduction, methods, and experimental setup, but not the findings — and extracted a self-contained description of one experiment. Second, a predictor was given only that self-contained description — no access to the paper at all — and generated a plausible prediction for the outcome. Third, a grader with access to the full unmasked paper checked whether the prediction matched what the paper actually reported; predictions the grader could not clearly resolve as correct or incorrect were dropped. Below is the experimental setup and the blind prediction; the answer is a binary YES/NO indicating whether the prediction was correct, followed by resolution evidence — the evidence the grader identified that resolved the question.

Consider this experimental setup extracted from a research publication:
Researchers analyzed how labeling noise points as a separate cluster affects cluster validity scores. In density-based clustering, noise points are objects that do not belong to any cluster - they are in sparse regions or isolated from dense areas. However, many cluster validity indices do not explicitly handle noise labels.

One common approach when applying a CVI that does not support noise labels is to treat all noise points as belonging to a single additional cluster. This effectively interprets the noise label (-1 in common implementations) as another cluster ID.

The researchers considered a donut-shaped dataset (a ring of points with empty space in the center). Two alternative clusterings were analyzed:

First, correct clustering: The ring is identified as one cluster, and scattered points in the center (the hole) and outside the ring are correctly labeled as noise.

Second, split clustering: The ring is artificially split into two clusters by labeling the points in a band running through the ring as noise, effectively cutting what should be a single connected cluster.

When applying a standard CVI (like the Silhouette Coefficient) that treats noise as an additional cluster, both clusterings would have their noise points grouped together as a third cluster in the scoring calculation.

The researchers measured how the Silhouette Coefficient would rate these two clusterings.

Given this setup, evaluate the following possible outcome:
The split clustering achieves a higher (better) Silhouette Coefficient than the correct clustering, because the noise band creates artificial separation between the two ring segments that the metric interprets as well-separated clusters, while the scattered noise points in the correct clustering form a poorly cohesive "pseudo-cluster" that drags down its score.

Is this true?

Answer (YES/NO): NO